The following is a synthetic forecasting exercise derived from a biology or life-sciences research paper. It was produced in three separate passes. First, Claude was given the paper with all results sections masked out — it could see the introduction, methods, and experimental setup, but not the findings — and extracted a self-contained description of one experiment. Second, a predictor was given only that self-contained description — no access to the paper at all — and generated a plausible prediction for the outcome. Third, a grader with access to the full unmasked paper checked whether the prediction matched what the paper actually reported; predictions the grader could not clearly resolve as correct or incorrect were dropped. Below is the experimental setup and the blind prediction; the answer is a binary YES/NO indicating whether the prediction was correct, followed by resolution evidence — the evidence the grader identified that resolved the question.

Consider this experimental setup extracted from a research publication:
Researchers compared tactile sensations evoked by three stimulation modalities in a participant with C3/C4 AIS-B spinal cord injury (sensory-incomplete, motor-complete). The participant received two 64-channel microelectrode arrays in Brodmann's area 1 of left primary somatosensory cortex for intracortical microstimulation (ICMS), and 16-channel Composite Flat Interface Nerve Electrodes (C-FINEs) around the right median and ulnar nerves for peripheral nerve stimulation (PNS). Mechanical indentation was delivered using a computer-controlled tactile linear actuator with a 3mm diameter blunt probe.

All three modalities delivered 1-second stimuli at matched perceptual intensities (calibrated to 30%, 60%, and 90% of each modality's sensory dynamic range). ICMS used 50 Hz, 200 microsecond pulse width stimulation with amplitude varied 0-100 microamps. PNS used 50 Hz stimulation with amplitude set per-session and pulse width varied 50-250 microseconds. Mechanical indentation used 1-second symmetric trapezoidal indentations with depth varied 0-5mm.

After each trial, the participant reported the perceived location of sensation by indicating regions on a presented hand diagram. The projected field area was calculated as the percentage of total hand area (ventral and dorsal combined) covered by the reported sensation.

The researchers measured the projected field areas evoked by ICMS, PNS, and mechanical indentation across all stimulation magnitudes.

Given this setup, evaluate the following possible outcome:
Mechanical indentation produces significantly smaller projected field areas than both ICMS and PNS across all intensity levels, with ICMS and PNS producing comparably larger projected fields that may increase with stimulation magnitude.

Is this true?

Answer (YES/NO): NO